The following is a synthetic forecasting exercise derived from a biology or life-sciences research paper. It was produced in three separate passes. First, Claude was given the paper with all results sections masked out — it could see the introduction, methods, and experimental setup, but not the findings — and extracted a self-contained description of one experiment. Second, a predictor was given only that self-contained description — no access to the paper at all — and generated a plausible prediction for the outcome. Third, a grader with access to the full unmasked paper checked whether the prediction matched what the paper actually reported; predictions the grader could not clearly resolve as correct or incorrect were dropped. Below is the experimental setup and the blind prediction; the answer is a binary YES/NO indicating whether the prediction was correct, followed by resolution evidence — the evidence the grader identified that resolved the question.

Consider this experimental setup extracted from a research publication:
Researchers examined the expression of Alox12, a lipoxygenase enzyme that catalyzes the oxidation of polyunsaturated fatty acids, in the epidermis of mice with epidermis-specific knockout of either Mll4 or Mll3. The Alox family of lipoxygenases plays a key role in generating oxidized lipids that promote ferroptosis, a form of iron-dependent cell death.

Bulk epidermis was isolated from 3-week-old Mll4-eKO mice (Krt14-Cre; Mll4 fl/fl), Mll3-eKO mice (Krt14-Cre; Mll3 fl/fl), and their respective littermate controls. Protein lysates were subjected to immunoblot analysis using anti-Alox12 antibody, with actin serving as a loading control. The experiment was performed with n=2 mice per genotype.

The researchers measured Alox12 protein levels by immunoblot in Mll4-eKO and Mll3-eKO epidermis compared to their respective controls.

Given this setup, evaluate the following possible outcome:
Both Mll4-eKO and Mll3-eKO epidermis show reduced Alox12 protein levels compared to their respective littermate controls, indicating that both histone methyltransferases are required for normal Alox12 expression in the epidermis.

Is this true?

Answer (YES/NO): NO